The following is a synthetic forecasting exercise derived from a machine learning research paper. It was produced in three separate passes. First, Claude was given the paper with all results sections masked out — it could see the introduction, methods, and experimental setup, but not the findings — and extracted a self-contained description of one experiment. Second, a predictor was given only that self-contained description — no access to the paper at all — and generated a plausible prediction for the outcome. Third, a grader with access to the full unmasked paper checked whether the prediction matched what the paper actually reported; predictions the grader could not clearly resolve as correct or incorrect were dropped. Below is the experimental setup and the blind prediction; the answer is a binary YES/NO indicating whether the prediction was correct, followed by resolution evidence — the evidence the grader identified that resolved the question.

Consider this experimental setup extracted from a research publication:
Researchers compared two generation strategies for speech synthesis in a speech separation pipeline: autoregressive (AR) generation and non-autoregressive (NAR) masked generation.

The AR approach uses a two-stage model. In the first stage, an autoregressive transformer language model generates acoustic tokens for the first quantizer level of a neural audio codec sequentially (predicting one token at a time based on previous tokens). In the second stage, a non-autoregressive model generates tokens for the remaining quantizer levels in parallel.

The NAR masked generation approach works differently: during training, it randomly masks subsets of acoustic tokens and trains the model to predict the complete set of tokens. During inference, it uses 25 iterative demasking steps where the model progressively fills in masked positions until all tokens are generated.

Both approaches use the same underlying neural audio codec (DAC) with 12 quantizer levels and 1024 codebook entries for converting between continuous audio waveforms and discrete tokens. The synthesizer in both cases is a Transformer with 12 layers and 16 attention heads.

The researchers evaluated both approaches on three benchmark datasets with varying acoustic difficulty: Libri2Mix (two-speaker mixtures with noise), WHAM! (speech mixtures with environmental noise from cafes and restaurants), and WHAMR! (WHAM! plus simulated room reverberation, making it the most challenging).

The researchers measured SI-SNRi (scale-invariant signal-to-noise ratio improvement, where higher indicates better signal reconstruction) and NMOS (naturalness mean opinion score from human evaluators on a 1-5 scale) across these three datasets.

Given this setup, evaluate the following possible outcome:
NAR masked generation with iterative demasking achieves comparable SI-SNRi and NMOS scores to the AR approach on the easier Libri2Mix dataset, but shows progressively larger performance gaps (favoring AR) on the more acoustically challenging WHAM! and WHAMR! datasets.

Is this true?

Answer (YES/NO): NO